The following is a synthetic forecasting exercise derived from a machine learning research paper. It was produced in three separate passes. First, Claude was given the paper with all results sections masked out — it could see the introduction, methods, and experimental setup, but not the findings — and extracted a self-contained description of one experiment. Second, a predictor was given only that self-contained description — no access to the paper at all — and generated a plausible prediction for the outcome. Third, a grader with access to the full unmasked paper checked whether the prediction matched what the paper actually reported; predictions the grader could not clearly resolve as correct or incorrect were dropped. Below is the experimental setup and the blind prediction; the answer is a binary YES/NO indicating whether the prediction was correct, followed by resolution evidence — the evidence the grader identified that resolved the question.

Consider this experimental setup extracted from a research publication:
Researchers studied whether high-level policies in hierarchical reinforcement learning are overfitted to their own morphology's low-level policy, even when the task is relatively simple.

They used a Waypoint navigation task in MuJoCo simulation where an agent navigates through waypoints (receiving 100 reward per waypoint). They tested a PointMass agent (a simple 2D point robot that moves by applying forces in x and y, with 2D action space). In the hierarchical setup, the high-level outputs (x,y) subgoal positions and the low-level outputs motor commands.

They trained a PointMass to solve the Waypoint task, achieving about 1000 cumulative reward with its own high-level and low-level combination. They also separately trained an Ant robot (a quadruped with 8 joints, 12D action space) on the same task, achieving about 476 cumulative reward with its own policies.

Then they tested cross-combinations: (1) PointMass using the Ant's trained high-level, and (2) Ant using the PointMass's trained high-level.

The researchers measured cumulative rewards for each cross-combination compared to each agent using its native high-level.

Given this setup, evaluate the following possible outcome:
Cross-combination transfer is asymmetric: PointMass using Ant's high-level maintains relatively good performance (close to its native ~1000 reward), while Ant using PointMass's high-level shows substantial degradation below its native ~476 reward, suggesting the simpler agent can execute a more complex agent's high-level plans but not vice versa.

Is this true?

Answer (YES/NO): NO